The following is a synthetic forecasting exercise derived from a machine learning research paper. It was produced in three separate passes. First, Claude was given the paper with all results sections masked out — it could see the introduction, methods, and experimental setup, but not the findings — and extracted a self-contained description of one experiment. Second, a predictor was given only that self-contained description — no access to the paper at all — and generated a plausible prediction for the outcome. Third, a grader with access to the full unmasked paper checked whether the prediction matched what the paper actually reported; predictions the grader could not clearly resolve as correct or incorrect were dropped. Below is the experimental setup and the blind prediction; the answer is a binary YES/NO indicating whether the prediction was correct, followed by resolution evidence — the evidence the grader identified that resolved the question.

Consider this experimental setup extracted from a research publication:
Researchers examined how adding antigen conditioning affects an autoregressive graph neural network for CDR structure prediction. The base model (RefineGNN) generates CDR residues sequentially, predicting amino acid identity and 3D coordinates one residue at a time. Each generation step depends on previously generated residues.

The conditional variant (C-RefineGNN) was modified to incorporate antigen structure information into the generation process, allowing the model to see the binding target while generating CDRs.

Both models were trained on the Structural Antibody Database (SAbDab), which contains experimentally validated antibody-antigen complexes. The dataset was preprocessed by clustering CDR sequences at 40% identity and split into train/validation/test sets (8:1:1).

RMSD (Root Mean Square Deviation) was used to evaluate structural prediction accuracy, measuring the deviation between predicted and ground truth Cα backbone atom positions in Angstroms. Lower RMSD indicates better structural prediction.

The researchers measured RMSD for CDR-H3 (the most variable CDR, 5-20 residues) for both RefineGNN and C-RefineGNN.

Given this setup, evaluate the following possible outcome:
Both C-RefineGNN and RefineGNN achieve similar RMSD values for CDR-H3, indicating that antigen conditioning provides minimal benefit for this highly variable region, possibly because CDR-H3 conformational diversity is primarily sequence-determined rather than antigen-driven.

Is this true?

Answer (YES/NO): YES